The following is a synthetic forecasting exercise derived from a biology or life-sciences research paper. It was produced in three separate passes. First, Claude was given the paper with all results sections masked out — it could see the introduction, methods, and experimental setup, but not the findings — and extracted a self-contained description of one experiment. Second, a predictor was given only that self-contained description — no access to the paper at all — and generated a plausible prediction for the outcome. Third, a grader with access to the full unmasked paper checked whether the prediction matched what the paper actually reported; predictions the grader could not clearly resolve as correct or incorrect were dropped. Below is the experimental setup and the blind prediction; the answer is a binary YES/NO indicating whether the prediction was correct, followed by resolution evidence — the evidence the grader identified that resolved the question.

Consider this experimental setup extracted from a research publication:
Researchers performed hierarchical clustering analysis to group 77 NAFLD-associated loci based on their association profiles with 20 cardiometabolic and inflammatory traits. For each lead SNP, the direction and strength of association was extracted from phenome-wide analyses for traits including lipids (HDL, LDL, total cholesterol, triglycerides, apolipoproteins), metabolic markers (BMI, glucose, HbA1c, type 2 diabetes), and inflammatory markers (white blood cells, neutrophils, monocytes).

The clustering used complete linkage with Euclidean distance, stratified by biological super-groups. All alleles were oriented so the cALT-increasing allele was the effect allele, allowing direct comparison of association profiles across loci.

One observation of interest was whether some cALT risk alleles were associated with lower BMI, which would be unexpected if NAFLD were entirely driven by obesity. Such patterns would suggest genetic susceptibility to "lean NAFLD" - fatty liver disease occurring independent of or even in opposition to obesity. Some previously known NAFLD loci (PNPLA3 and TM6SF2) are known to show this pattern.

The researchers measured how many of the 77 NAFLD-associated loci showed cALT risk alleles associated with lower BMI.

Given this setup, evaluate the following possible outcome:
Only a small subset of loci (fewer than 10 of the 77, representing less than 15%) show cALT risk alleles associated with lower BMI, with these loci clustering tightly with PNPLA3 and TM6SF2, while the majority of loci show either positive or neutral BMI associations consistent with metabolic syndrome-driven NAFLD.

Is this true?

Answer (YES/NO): NO